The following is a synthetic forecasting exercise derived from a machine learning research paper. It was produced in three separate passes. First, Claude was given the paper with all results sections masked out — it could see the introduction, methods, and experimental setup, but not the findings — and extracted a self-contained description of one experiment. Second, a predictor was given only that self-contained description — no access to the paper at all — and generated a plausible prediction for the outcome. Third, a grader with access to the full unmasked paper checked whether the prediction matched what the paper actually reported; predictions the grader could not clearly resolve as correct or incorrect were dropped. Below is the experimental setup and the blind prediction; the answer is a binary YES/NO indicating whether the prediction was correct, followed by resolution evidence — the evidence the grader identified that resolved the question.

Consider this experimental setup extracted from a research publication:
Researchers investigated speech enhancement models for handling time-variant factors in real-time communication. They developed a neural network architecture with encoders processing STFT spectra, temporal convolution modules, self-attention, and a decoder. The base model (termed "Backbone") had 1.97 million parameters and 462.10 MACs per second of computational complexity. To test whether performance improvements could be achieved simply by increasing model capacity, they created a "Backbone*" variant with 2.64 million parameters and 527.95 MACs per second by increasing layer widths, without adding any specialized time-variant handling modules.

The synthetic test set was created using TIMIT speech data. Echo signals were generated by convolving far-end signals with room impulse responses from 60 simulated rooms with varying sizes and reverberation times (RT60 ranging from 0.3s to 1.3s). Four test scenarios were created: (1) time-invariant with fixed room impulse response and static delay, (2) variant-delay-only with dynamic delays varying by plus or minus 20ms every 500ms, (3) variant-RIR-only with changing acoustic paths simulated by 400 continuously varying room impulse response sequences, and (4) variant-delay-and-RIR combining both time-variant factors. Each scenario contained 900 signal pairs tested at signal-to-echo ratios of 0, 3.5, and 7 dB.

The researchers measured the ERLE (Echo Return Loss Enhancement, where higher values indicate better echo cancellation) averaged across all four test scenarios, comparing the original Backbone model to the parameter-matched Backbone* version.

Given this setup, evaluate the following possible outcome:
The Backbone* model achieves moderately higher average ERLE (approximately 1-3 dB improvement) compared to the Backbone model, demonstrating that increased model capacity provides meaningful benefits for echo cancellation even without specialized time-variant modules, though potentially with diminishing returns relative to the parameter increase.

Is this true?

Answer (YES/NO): YES